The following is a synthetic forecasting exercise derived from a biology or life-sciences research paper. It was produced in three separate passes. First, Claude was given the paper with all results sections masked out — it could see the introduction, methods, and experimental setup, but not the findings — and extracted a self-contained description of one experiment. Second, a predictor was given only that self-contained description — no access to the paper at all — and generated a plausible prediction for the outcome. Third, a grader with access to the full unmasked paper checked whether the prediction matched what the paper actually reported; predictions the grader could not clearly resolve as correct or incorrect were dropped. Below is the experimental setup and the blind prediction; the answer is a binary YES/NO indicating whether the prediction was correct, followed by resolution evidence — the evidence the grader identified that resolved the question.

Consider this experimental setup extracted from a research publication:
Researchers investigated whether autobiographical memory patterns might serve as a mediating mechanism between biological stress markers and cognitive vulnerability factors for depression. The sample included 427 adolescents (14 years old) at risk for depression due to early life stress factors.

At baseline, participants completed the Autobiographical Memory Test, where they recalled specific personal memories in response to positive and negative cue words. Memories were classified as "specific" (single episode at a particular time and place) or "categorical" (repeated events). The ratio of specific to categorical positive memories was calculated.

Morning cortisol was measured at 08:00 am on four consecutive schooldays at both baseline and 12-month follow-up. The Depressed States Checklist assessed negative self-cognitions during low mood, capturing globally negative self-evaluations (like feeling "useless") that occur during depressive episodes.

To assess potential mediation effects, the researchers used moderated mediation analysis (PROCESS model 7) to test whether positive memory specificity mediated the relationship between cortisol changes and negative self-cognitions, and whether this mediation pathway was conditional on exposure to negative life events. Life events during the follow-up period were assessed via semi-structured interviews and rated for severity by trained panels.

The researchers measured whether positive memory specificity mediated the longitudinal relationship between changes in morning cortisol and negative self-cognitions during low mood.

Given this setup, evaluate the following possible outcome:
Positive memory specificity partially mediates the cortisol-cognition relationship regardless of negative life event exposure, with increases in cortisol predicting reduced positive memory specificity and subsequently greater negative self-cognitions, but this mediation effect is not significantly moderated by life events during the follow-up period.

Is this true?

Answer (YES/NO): NO